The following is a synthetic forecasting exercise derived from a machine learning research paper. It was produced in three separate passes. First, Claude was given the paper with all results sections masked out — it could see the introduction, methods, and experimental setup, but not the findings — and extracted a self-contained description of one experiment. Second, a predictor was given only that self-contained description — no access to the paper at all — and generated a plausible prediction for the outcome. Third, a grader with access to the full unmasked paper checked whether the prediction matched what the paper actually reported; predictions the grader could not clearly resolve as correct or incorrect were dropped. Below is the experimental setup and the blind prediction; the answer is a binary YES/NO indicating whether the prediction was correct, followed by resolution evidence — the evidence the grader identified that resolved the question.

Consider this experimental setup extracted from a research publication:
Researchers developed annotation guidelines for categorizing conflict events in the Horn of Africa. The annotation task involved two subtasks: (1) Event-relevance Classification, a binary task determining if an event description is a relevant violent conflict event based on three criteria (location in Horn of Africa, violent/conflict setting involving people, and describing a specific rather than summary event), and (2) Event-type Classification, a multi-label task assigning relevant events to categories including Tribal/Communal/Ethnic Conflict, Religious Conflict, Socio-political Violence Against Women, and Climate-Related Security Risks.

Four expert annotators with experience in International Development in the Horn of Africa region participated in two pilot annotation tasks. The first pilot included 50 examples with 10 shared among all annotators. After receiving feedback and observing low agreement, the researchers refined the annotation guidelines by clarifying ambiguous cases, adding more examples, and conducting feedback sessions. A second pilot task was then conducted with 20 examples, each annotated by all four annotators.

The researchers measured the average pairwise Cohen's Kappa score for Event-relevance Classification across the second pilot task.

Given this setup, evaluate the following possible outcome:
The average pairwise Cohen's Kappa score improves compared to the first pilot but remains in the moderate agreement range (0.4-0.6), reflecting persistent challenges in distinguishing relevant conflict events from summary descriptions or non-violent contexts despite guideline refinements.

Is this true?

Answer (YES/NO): NO